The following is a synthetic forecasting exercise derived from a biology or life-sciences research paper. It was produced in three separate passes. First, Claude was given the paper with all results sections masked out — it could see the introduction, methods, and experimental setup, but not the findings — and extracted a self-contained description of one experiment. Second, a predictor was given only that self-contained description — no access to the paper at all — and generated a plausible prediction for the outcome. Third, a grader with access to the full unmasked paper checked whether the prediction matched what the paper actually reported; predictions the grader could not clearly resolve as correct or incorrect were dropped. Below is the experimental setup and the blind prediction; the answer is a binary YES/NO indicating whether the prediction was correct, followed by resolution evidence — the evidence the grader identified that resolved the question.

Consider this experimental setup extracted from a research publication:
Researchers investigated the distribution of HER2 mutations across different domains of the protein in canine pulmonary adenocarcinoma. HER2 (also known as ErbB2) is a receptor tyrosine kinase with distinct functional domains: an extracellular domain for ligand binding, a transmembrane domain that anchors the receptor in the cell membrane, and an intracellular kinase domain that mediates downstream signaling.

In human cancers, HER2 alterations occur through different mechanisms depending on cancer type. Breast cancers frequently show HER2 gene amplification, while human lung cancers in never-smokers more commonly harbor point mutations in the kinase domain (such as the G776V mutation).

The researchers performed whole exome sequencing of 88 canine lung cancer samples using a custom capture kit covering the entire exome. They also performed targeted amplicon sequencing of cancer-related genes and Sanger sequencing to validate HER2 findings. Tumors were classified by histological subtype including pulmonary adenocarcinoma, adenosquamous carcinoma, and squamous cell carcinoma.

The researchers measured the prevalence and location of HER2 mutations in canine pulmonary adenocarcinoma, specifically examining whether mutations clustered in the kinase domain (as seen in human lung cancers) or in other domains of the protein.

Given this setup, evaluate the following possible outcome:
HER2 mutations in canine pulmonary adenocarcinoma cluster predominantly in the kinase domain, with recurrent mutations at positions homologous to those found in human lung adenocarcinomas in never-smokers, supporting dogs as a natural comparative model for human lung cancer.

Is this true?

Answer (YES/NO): NO